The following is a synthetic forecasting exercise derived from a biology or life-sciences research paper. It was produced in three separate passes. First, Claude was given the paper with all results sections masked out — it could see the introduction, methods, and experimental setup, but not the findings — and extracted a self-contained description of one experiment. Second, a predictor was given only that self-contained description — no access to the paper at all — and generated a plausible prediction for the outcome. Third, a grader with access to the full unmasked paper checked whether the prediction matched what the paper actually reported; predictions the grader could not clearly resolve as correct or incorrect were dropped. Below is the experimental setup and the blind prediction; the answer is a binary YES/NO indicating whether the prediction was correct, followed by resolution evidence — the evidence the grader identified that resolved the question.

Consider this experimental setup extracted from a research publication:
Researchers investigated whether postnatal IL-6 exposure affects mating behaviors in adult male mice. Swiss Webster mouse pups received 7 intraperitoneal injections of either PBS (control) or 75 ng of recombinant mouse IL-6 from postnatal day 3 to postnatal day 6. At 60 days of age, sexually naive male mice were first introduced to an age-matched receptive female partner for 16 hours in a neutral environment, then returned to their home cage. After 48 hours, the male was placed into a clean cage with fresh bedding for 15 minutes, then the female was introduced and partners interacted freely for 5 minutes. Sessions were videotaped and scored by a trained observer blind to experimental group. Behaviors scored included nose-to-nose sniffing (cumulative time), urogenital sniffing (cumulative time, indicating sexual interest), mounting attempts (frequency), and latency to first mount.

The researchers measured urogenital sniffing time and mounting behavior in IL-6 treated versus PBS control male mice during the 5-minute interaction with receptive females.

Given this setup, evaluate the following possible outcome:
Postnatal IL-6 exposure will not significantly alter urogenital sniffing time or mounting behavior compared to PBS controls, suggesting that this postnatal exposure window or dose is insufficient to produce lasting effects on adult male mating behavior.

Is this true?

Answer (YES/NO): NO